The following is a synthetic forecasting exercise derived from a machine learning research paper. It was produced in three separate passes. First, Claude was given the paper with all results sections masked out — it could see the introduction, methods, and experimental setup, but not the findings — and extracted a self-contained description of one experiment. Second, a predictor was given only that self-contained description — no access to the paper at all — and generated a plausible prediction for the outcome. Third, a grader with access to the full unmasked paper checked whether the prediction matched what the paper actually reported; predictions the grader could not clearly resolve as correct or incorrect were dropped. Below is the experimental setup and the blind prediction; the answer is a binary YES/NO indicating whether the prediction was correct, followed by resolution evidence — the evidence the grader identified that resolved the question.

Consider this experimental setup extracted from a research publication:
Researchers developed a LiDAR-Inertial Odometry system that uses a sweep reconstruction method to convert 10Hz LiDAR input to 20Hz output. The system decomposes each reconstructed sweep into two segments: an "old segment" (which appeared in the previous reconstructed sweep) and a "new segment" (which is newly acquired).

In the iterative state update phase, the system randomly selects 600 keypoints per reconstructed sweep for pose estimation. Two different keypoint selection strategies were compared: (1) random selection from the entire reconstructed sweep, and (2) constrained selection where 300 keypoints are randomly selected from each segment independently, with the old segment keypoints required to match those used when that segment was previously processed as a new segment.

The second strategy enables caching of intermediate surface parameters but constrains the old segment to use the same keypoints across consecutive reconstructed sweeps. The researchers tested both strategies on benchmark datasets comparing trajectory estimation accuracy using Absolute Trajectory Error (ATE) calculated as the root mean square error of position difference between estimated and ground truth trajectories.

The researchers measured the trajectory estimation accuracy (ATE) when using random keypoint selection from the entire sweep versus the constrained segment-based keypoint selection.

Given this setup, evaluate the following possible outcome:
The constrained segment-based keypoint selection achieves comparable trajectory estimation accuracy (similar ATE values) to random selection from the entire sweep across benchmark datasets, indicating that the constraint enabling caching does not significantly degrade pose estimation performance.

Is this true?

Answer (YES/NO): YES